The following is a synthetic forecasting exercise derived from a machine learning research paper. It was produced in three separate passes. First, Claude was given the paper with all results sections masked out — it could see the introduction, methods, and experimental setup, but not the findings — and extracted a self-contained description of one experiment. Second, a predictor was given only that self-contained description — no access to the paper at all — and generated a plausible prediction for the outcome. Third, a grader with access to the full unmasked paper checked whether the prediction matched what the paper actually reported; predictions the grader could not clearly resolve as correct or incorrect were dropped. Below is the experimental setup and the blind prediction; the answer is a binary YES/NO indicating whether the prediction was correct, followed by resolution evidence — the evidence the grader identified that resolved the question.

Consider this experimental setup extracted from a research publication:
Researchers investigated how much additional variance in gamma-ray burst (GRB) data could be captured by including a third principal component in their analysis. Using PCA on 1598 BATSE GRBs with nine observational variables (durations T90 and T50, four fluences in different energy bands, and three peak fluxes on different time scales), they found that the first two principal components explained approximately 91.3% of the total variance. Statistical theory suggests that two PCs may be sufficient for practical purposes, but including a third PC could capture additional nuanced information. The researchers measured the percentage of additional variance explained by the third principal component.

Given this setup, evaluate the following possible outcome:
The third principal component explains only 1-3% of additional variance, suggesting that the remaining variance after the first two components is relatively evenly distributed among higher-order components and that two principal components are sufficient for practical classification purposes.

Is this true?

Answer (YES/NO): NO